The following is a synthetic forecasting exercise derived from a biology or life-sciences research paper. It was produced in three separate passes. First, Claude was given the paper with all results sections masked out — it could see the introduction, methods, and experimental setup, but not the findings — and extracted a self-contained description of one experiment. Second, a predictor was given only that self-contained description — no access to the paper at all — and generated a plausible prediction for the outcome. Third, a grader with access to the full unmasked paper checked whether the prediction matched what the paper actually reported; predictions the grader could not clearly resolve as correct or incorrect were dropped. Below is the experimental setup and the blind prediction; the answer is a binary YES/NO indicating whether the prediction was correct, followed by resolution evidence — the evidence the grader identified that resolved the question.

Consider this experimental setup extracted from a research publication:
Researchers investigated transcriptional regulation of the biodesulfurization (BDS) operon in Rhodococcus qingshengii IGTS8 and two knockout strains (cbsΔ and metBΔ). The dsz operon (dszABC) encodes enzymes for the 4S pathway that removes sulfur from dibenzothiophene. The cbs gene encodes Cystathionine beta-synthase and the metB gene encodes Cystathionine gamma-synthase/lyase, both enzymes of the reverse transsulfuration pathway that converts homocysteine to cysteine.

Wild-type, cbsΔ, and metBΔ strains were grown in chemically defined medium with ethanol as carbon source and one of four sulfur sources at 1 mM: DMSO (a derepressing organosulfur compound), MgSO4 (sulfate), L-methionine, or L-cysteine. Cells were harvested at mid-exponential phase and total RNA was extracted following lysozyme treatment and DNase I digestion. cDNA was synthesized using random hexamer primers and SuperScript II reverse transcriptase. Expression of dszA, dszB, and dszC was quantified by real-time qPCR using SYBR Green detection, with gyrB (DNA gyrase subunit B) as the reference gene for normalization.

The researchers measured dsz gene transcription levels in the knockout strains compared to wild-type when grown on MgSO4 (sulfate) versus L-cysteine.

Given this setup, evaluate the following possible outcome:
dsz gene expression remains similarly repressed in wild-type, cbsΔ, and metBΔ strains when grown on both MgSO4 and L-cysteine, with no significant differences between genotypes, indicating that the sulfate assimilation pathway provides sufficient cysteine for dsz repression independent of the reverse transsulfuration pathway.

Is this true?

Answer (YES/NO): NO